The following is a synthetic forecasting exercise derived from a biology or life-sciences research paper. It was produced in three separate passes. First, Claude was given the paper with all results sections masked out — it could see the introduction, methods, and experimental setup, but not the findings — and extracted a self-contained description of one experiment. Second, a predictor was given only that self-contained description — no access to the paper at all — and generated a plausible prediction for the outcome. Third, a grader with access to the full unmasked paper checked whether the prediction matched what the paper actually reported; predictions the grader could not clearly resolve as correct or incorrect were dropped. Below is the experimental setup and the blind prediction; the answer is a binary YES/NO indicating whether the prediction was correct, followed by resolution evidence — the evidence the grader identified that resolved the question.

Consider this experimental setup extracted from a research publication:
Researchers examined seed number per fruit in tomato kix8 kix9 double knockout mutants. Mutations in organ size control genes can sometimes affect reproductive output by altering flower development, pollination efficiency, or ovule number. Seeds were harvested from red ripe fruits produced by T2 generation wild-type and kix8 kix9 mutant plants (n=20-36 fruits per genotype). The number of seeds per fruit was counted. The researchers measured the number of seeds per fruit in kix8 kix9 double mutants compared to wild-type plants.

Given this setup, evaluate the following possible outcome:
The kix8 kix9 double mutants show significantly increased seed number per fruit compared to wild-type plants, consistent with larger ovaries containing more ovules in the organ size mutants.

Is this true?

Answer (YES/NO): NO